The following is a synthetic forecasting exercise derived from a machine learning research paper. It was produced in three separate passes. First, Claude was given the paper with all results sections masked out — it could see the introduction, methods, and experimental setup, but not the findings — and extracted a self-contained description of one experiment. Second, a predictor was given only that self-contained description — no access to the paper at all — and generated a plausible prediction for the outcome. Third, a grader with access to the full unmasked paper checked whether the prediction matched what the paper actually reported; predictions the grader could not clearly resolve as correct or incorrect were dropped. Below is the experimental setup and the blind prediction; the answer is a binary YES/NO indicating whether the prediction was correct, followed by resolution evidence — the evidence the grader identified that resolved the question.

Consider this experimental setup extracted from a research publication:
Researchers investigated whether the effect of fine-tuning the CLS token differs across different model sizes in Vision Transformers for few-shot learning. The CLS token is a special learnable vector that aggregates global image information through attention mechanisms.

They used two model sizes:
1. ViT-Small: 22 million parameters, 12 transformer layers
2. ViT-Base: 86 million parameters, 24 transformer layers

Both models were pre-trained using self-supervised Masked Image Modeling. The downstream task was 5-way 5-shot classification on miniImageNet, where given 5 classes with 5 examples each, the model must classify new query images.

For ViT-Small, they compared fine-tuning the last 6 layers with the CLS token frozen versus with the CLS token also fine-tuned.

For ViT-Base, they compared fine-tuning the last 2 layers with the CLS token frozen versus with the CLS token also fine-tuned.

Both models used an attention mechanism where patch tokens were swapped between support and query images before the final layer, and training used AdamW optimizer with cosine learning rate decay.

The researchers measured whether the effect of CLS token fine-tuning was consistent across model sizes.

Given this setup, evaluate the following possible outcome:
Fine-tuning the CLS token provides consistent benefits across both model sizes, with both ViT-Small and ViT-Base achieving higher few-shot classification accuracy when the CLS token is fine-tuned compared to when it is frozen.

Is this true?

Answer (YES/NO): NO